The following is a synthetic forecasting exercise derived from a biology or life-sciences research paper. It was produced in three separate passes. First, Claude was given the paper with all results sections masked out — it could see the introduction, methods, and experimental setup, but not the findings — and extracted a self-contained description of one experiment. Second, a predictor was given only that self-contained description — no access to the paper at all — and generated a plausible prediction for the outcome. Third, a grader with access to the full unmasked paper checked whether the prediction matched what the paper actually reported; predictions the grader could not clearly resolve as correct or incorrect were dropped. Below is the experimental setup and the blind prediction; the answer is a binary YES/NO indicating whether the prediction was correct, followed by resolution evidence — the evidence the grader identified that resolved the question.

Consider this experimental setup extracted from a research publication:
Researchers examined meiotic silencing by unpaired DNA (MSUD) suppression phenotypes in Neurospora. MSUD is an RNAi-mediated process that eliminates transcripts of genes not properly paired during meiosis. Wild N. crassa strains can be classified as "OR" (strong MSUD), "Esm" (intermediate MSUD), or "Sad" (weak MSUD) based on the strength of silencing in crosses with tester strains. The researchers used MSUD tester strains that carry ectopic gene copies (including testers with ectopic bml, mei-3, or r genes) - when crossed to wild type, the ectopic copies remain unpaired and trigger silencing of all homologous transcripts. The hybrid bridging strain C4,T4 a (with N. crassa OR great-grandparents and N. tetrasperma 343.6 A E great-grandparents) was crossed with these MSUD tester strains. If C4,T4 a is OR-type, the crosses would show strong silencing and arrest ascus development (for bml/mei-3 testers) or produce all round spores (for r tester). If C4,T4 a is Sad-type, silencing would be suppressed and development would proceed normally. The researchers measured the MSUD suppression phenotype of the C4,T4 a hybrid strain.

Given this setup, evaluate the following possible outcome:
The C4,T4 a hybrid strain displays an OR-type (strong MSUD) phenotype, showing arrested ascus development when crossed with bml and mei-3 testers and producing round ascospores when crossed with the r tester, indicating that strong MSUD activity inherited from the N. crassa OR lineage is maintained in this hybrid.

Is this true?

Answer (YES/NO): NO